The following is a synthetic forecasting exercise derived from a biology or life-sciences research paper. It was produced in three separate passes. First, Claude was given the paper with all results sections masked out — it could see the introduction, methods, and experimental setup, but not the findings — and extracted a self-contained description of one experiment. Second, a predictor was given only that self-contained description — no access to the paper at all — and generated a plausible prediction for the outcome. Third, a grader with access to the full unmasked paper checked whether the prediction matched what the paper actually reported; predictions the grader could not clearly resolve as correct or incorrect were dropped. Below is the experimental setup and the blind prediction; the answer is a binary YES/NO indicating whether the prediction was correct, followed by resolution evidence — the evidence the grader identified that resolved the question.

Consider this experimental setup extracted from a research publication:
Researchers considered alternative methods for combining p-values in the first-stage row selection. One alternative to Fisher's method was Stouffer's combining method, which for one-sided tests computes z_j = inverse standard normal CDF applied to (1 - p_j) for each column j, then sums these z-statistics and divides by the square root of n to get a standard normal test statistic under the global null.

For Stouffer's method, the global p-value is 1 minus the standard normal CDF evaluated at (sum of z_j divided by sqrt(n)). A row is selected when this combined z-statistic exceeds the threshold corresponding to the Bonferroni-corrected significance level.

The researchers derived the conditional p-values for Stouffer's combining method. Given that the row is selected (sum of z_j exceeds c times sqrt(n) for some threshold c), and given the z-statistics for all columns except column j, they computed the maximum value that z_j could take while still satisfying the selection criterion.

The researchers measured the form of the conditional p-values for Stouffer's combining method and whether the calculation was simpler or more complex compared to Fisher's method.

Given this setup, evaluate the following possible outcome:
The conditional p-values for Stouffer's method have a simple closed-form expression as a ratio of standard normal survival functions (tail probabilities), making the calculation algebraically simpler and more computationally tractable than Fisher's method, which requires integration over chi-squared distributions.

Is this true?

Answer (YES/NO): NO